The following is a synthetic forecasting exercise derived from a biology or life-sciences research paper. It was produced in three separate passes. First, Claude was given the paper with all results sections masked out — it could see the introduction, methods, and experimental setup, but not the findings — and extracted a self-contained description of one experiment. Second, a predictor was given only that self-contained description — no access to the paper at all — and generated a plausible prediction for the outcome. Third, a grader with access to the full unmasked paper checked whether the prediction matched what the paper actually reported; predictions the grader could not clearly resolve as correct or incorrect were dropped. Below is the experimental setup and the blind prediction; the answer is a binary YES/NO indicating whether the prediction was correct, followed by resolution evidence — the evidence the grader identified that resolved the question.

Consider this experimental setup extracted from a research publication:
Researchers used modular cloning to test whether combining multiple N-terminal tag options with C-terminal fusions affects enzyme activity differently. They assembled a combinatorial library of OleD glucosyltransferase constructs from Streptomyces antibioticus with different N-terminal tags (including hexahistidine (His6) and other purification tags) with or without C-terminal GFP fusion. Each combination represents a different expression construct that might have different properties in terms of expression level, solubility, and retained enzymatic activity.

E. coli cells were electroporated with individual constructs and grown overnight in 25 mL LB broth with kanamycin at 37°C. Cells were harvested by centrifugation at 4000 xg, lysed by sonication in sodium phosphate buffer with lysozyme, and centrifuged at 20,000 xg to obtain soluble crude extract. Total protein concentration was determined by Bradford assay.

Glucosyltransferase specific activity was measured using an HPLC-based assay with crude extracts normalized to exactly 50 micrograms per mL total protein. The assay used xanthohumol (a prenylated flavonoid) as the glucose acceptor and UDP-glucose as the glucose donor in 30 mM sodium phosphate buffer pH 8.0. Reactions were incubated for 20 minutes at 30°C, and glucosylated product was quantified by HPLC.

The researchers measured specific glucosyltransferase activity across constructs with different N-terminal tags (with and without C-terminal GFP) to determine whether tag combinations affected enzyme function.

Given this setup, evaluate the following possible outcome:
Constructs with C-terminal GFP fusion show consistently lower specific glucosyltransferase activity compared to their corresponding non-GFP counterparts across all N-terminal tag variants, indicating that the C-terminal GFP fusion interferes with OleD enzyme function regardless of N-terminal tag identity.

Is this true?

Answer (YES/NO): NO